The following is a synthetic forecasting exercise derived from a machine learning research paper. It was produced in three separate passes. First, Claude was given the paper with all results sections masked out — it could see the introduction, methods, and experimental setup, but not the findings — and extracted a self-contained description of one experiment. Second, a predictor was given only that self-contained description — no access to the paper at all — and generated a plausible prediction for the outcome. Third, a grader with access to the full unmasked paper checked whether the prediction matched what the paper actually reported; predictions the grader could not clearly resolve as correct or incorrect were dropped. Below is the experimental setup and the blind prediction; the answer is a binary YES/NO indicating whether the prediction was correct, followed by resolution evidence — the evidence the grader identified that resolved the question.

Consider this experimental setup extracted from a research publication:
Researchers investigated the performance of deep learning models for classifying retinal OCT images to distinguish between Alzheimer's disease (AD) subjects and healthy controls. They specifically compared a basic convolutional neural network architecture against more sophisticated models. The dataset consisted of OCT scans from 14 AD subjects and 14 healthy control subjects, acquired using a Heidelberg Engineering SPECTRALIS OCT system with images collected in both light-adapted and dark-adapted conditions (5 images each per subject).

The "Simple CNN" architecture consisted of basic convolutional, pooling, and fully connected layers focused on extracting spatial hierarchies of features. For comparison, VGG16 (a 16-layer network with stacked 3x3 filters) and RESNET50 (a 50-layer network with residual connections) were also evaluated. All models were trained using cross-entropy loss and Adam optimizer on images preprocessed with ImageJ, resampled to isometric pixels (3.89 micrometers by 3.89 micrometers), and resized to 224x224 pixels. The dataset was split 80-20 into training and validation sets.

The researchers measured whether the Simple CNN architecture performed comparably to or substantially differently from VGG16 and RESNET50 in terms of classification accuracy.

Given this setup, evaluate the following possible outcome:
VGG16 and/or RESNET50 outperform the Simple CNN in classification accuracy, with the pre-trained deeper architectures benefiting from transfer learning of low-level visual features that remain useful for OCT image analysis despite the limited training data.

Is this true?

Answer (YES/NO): NO